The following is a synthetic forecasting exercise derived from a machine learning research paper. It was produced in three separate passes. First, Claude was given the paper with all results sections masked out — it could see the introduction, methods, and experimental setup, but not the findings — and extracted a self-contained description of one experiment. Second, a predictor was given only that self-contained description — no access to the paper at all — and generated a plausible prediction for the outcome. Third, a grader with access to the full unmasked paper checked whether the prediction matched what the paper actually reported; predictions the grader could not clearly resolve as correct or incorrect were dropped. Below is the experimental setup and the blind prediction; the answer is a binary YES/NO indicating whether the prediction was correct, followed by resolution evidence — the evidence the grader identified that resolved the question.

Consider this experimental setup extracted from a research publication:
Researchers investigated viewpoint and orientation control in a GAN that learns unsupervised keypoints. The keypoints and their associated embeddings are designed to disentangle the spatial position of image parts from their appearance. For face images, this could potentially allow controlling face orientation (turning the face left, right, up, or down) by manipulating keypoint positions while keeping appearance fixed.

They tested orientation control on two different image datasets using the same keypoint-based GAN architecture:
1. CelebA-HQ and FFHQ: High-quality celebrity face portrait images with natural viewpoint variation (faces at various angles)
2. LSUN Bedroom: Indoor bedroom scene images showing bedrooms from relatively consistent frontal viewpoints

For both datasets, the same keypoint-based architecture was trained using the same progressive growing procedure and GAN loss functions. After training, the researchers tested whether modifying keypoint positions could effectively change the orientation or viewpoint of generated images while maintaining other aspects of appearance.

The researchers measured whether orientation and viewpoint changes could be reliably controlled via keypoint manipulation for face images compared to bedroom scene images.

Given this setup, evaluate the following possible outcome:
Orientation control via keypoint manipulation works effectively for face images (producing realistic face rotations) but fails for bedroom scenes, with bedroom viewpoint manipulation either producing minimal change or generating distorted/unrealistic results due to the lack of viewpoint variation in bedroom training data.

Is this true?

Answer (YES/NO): YES